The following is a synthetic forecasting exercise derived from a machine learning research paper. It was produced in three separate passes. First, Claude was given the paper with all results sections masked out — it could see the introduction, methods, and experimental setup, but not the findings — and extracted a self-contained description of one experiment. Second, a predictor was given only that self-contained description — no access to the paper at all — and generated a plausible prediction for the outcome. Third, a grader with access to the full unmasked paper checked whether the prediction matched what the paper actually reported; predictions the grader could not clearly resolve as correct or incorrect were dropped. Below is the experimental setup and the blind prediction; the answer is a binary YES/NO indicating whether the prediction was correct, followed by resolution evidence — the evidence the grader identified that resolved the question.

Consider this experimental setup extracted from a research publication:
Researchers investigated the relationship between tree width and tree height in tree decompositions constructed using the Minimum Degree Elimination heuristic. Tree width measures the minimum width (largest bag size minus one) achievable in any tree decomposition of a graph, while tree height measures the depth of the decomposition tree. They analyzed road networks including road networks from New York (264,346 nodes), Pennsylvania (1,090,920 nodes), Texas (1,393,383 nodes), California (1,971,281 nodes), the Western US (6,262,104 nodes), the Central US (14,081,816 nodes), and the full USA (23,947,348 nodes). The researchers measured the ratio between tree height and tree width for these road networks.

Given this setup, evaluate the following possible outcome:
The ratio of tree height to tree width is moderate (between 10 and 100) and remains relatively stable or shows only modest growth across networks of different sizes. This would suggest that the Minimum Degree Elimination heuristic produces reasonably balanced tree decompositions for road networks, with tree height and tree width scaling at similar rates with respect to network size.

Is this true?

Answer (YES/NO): NO